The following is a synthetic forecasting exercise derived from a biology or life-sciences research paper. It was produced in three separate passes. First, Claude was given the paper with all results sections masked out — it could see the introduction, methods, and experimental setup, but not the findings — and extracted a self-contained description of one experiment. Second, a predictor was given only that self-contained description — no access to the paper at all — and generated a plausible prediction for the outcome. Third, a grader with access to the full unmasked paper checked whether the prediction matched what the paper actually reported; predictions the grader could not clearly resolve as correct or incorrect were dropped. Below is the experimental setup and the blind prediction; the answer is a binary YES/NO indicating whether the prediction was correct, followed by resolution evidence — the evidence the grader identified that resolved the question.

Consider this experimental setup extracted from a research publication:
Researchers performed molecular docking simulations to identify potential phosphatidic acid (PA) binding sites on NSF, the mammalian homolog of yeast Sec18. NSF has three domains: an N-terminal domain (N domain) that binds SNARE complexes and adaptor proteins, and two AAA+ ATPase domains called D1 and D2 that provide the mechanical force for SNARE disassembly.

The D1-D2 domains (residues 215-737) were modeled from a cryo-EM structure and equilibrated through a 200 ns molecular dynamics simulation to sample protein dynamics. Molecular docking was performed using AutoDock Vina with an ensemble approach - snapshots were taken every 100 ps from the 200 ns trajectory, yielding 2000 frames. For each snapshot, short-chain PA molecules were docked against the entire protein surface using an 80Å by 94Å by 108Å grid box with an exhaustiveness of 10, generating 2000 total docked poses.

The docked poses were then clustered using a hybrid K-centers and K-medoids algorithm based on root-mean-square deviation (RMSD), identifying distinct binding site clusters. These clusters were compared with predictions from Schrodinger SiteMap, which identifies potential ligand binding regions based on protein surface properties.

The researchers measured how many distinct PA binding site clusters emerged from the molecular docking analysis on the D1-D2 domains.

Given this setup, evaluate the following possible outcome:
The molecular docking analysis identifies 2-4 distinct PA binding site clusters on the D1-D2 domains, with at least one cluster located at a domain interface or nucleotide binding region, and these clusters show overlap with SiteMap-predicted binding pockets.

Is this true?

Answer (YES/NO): YES